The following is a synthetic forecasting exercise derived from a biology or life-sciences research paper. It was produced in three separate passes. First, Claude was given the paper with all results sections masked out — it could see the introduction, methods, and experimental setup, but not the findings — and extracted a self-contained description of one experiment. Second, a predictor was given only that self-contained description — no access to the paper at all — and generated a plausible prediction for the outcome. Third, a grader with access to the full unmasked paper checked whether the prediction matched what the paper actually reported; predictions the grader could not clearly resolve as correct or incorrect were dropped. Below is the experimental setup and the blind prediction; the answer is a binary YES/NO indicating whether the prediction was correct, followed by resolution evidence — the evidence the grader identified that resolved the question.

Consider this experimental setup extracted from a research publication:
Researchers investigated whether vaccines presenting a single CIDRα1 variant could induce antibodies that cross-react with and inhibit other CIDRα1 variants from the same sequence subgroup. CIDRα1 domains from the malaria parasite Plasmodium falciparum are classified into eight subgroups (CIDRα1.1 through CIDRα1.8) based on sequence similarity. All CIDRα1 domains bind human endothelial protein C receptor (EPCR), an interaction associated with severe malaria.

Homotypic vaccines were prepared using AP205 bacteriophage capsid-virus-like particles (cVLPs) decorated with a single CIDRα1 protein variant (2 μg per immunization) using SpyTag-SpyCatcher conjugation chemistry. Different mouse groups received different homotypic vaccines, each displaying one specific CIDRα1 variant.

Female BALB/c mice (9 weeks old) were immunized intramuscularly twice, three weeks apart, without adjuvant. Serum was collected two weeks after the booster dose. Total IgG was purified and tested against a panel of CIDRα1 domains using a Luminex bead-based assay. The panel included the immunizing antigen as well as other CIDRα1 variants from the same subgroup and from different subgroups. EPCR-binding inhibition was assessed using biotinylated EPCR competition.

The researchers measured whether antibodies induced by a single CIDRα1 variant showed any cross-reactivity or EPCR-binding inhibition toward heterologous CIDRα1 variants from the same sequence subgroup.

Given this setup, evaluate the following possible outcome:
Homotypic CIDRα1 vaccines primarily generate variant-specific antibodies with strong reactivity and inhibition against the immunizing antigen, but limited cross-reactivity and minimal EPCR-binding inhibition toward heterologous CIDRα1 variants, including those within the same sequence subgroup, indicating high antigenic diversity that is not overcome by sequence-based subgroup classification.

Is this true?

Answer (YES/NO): NO